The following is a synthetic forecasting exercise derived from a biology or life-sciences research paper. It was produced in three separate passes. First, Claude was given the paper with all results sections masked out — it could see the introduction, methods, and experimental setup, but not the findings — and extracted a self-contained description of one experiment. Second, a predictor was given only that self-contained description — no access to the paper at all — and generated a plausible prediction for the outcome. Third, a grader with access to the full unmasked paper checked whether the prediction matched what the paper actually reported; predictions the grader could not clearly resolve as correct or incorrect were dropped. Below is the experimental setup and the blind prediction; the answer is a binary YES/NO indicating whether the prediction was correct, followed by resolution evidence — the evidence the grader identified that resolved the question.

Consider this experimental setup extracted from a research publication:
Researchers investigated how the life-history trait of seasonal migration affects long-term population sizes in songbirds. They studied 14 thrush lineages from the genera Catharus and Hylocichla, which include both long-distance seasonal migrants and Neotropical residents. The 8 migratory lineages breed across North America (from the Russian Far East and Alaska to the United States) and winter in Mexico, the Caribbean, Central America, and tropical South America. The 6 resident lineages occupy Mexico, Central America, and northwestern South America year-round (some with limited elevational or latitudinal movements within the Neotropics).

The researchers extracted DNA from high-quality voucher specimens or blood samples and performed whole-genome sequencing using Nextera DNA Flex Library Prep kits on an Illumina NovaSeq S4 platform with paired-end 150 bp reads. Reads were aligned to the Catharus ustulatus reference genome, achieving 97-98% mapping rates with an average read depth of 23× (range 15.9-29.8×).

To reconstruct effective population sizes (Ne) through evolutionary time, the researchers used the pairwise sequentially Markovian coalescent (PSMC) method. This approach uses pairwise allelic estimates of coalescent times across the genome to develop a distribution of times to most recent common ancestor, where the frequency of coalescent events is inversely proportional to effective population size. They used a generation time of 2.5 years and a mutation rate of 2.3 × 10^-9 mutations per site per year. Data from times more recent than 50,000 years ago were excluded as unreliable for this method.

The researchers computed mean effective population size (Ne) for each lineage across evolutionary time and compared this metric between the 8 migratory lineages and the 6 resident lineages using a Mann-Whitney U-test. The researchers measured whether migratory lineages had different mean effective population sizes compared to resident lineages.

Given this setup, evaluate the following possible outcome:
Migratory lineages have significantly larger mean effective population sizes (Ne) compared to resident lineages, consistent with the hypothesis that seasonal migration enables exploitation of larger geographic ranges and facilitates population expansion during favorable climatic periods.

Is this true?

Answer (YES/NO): YES